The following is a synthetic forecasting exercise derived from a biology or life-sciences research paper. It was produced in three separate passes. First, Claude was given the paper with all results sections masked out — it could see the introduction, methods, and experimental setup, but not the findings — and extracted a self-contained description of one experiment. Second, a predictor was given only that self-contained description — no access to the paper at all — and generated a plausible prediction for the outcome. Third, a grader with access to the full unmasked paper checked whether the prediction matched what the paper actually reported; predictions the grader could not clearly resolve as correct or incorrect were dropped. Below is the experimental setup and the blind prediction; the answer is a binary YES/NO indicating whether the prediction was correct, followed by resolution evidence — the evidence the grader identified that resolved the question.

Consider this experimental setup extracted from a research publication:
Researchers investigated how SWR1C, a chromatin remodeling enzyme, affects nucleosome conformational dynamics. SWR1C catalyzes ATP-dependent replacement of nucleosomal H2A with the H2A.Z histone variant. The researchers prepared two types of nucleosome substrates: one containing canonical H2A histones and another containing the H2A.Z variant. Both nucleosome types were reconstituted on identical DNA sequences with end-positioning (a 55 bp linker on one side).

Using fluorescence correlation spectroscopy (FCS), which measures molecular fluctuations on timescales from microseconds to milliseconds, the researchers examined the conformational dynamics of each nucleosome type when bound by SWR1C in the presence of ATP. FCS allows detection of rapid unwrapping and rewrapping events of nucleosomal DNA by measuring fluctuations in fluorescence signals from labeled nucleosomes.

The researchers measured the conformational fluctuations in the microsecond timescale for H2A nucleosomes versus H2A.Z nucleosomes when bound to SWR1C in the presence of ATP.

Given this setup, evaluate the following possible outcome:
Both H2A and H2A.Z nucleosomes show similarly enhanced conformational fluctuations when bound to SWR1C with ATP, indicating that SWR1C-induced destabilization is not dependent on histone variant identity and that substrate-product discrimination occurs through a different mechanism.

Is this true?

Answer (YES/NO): NO